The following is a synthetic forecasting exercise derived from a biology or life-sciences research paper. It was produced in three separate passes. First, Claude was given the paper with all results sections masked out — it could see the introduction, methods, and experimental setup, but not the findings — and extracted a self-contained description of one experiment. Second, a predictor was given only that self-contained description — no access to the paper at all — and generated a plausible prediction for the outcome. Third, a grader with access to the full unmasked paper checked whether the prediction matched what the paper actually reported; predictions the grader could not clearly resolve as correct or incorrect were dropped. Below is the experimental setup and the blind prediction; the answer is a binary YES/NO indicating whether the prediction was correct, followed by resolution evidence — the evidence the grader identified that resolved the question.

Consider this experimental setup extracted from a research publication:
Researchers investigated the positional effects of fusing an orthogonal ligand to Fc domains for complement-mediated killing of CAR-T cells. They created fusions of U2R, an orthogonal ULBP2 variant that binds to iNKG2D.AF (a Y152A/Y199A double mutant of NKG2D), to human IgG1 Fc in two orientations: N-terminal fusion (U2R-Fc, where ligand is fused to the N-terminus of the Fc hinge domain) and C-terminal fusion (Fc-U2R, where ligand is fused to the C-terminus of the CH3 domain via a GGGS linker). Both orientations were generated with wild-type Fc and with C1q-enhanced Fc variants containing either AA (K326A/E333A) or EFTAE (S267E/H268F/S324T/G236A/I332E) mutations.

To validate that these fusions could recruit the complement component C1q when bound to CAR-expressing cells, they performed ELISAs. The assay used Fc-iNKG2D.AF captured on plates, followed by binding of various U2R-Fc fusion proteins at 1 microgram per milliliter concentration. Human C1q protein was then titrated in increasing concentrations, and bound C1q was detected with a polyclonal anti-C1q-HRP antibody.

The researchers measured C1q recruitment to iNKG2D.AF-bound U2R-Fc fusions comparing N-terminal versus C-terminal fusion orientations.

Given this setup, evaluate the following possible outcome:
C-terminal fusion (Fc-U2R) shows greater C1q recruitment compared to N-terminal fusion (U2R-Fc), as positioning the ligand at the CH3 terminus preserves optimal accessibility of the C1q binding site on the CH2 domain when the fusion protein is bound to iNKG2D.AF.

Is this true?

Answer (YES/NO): NO